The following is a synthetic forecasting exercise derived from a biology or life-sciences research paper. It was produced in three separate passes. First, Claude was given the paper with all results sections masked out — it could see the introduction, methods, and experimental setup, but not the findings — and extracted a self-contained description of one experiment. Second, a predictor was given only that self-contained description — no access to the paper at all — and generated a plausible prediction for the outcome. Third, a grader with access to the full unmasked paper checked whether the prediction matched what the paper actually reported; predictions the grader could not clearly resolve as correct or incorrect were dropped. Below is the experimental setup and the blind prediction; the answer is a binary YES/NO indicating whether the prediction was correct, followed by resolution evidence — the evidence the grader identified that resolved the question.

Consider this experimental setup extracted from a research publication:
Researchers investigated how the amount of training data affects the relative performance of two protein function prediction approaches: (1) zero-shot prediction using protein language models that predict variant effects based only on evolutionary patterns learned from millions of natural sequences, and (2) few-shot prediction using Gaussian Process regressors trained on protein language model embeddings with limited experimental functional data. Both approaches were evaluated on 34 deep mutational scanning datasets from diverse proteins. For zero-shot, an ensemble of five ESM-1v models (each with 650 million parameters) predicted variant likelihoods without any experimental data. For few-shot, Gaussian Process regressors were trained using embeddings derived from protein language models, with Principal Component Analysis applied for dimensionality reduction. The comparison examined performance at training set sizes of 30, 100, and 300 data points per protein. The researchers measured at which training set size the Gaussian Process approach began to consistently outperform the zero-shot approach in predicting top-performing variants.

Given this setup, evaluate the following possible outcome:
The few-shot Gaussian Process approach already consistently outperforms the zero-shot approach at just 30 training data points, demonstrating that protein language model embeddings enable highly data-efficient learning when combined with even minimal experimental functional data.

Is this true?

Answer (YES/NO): NO